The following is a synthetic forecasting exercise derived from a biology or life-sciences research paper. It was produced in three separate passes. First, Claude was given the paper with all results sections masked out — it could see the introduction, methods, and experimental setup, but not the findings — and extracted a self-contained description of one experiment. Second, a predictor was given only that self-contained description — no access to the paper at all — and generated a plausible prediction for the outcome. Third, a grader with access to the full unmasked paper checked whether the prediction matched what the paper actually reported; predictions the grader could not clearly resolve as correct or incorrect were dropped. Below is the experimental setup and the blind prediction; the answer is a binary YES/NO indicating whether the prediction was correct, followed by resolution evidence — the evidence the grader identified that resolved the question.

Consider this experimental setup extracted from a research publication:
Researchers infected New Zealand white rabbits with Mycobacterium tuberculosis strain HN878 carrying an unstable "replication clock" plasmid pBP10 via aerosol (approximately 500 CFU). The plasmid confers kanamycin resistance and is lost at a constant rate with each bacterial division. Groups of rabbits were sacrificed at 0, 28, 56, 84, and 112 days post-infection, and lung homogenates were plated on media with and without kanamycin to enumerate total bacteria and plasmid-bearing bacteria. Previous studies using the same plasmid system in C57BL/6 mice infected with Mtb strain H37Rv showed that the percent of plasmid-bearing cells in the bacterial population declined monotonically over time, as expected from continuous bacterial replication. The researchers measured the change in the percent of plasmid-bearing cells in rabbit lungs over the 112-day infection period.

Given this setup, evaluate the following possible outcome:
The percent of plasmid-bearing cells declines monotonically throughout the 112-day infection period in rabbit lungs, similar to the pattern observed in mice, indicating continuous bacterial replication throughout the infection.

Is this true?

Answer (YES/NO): NO